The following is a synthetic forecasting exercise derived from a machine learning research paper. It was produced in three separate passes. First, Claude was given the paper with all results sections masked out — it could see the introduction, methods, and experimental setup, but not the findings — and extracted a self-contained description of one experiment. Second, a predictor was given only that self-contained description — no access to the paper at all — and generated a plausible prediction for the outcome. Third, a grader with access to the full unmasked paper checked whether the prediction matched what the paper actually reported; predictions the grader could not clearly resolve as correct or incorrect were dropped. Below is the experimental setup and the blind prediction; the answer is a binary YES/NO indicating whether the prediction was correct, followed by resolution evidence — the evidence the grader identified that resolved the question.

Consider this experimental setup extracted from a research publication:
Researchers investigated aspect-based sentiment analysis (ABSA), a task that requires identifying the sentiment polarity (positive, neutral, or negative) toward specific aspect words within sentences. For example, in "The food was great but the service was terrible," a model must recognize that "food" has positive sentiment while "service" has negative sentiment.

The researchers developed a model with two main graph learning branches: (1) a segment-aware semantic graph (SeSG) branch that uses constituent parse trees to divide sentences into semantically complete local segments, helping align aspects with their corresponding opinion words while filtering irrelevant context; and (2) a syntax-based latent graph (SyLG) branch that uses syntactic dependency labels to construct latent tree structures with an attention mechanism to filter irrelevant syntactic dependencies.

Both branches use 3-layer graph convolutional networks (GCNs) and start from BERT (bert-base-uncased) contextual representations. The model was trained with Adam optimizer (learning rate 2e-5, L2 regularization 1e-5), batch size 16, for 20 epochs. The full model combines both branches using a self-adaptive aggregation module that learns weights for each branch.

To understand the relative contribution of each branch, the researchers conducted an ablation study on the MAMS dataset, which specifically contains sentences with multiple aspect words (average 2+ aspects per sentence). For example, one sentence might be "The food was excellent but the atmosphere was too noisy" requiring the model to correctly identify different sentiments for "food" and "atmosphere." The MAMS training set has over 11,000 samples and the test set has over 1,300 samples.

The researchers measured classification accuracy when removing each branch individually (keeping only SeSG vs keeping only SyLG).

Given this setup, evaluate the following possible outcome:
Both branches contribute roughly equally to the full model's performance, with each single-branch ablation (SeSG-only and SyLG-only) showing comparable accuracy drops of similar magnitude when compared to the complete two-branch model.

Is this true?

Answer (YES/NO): NO